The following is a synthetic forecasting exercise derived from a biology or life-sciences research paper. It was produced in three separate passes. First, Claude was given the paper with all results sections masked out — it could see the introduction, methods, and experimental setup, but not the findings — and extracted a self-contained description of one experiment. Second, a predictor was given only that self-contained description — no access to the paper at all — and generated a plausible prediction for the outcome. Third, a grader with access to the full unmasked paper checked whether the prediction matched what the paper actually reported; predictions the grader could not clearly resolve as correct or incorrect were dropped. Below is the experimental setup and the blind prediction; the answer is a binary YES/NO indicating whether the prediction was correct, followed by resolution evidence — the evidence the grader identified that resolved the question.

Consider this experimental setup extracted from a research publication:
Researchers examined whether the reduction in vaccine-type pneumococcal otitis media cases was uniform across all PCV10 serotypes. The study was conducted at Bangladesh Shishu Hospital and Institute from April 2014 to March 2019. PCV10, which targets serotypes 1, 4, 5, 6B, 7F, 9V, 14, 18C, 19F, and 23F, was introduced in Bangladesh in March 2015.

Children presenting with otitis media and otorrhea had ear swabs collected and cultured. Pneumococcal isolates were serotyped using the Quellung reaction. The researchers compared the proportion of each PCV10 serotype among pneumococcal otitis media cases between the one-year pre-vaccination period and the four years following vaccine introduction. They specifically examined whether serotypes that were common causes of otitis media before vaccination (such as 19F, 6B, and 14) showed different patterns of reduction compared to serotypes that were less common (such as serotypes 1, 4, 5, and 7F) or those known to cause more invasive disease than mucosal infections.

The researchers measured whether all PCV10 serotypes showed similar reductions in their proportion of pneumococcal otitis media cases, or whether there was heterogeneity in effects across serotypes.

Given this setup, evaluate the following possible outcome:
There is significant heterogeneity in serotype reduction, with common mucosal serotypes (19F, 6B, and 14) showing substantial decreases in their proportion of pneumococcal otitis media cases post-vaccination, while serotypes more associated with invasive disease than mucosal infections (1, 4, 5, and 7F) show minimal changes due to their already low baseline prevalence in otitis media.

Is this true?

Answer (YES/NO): YES